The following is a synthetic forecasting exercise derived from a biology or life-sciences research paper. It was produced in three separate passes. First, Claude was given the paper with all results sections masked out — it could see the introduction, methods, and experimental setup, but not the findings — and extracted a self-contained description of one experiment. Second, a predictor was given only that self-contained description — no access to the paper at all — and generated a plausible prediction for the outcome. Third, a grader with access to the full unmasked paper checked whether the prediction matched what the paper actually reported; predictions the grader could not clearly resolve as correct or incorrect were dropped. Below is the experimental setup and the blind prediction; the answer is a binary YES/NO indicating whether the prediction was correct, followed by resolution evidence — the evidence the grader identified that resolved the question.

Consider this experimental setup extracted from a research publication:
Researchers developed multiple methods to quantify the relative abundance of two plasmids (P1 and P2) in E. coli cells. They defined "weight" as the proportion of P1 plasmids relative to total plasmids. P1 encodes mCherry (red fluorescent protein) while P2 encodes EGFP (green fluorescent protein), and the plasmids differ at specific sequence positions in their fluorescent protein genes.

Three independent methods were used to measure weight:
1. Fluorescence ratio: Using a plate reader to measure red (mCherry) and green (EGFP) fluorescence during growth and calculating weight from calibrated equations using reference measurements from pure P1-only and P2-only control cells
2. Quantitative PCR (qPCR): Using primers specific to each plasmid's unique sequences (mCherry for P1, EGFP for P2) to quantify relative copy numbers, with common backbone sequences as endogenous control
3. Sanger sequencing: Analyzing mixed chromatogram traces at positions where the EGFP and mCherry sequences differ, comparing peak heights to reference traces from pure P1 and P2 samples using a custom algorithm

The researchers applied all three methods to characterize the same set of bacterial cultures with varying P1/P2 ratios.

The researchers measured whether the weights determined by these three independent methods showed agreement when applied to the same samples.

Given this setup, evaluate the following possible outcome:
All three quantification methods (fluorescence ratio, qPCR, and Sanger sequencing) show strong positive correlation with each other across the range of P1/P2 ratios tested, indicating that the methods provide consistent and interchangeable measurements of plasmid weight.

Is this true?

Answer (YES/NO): YES